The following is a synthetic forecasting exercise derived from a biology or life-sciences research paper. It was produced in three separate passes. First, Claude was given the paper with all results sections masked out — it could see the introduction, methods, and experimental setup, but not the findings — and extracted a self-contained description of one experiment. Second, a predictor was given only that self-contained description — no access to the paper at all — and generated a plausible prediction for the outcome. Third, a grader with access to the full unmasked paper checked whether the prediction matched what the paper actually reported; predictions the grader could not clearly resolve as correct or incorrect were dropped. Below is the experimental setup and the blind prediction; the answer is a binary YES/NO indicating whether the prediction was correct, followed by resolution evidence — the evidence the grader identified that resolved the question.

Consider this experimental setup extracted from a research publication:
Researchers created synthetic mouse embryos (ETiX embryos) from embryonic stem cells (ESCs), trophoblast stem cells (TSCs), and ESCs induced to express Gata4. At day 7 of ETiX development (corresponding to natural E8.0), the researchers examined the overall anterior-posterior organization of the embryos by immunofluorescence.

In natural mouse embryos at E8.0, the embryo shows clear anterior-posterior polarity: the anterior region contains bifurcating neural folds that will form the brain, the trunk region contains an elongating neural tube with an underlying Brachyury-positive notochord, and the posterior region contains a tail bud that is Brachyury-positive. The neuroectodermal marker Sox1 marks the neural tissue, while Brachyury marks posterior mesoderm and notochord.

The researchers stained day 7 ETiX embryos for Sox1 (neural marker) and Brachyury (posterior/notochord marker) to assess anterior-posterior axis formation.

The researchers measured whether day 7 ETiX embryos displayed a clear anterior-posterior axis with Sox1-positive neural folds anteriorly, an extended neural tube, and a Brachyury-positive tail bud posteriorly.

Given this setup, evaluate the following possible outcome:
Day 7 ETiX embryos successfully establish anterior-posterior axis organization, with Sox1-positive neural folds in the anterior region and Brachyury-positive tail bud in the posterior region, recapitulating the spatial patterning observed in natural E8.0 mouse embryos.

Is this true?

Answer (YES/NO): YES